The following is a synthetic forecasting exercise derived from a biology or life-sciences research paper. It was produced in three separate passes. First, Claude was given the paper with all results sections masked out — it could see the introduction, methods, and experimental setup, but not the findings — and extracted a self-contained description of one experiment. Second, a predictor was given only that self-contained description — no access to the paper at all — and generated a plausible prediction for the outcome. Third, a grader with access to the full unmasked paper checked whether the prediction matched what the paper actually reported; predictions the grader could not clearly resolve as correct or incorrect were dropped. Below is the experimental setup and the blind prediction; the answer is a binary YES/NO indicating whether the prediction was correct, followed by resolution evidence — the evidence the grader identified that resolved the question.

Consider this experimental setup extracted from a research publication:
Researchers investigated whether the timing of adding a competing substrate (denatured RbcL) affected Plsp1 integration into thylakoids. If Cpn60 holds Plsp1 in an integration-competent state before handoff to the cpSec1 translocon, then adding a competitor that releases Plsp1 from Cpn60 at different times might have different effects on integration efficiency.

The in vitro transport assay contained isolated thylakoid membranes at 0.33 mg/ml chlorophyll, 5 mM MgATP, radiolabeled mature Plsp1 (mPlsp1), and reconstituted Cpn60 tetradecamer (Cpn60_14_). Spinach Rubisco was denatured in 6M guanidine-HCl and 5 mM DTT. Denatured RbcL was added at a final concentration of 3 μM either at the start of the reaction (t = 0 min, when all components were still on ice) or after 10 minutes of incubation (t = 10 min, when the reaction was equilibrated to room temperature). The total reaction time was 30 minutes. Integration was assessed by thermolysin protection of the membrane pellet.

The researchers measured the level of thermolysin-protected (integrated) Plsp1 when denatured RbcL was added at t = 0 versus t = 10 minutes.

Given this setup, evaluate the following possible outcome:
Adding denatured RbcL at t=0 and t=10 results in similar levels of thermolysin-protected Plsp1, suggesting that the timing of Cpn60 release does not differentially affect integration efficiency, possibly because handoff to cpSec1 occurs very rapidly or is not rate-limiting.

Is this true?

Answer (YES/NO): NO